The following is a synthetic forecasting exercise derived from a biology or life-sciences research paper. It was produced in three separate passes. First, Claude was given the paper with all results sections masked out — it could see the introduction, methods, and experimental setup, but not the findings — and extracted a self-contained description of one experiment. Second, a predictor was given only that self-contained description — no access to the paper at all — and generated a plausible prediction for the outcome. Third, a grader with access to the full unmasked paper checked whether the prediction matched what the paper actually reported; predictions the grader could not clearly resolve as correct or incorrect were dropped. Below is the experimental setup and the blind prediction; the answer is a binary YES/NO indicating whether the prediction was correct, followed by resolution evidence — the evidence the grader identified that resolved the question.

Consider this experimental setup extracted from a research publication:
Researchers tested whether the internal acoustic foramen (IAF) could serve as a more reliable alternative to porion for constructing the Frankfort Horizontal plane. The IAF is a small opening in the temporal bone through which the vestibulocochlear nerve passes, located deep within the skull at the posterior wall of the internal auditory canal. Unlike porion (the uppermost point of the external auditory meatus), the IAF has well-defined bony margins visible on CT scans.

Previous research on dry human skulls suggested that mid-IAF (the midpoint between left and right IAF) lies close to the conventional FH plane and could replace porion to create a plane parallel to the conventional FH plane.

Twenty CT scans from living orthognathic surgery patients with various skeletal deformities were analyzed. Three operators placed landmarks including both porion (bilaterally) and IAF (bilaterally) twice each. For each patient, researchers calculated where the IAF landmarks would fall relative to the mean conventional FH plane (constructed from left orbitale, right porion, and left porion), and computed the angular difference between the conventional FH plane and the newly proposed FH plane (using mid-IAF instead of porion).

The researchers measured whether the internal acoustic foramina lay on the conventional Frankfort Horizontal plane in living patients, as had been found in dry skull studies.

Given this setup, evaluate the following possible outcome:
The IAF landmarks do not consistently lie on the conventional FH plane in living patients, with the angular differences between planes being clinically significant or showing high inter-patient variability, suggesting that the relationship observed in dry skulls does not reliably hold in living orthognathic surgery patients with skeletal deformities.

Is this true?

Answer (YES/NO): YES